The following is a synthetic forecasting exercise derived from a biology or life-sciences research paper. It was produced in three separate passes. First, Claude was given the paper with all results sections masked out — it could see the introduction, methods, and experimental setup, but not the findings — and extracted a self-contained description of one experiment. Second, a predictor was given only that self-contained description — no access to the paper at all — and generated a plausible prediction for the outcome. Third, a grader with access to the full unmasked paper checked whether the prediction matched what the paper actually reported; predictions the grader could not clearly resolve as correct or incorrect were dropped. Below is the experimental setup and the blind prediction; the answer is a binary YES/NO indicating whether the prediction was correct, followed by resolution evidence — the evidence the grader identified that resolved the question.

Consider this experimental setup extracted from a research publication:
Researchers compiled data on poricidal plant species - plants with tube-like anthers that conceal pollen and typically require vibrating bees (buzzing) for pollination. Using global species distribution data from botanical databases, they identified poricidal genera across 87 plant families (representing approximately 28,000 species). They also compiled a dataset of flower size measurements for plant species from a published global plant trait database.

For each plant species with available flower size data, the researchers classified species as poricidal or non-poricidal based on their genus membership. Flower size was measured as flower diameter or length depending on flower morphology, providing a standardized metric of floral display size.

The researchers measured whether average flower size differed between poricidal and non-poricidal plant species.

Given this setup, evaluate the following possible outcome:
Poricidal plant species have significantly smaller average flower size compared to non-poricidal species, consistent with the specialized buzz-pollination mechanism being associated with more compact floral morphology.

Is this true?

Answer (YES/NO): NO